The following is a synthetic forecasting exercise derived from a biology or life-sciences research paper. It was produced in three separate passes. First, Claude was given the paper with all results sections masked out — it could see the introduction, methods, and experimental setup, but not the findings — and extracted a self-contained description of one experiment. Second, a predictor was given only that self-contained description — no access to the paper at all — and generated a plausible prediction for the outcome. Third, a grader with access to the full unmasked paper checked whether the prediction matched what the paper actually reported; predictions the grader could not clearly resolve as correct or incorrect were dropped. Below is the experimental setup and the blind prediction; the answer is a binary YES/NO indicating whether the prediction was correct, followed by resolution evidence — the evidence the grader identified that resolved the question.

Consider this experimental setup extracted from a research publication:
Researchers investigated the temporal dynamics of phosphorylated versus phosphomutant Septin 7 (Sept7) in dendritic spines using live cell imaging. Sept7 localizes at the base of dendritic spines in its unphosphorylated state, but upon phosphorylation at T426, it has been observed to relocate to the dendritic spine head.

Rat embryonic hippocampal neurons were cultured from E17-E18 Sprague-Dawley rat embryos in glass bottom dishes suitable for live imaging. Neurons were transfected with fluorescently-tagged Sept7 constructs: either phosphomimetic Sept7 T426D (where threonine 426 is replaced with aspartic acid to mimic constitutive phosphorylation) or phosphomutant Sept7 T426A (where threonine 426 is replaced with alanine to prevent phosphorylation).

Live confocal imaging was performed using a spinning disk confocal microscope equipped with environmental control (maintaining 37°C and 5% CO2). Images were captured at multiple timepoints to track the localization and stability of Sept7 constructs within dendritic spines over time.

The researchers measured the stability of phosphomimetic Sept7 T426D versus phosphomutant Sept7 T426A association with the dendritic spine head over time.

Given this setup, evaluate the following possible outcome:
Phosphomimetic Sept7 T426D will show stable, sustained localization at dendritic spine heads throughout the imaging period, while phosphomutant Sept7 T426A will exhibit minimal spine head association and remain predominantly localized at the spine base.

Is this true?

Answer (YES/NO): YES